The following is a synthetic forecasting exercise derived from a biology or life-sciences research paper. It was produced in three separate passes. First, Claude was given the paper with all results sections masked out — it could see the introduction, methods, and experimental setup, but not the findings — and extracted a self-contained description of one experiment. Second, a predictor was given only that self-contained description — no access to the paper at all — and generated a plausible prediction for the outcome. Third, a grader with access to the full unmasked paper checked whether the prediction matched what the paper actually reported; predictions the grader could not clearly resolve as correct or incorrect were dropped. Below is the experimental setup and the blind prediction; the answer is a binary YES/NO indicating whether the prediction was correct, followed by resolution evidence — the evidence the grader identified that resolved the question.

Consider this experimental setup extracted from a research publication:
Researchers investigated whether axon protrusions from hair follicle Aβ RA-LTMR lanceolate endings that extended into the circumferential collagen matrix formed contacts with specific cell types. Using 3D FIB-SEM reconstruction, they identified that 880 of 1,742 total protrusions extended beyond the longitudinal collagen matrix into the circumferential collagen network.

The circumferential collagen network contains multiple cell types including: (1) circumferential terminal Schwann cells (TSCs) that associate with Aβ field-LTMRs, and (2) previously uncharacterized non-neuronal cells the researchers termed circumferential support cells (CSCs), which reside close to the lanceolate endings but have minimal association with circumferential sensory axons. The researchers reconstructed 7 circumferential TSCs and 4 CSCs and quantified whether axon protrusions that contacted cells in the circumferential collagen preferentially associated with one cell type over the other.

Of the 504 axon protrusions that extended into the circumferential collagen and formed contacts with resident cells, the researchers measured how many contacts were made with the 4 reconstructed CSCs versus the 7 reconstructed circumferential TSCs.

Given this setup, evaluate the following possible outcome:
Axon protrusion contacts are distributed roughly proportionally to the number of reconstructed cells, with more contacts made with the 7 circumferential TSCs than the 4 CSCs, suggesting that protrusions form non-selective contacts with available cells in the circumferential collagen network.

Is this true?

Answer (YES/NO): NO